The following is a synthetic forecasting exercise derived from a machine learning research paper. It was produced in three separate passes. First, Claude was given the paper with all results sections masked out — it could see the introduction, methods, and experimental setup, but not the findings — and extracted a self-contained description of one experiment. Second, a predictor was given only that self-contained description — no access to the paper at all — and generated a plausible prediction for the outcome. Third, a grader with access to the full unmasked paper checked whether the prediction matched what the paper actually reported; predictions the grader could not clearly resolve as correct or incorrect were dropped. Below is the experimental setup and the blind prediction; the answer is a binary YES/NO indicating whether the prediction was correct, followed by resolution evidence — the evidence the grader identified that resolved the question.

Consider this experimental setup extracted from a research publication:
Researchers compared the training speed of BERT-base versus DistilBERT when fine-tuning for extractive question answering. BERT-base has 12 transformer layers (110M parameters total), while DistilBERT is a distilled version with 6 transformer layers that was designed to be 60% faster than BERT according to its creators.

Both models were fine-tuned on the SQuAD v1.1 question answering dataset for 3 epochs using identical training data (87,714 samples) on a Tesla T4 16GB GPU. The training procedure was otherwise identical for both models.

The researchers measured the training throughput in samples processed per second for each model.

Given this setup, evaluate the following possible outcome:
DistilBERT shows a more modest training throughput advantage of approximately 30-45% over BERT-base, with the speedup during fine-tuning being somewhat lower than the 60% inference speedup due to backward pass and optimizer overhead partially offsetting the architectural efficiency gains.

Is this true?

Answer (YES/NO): NO